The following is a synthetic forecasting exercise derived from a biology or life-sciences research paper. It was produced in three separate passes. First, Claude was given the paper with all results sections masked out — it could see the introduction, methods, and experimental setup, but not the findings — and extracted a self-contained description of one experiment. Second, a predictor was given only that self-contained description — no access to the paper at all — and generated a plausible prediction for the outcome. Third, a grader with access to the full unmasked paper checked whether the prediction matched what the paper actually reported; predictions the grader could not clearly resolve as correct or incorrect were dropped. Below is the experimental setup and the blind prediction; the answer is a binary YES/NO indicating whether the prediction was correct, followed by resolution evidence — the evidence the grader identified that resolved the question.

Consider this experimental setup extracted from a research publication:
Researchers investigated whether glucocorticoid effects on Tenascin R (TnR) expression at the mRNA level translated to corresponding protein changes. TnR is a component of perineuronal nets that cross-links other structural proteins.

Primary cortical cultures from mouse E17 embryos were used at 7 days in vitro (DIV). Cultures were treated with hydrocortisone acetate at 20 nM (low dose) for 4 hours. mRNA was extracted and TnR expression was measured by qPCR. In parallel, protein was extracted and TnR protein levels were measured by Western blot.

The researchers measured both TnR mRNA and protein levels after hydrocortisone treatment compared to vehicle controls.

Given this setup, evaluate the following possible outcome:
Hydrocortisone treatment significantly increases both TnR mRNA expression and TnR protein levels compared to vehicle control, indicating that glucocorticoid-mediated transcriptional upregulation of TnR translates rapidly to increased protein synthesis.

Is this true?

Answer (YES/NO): NO